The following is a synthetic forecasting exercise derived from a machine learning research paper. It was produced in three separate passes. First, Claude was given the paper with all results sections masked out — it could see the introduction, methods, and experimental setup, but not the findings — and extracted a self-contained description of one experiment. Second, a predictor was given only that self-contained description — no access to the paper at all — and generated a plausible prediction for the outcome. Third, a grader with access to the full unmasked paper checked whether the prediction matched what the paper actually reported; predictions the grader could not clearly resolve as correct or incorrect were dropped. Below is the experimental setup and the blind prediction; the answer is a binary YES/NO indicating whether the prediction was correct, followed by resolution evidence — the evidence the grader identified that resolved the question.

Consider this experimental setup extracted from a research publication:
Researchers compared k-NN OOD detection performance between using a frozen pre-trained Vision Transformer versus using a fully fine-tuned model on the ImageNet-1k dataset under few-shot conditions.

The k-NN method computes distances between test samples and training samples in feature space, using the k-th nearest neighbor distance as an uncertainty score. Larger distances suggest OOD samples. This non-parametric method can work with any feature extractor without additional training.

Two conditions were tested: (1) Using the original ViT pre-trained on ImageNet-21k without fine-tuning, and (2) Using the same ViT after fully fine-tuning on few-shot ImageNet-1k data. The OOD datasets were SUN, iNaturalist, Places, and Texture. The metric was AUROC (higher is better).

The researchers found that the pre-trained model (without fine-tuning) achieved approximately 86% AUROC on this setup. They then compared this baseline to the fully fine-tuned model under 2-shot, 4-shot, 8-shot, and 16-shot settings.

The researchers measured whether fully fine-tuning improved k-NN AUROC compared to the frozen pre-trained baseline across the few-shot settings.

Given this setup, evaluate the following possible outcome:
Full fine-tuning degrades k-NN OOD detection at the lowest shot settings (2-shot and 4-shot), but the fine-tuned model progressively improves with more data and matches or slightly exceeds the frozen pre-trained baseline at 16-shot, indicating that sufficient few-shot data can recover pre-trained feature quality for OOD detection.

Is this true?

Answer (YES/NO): YES